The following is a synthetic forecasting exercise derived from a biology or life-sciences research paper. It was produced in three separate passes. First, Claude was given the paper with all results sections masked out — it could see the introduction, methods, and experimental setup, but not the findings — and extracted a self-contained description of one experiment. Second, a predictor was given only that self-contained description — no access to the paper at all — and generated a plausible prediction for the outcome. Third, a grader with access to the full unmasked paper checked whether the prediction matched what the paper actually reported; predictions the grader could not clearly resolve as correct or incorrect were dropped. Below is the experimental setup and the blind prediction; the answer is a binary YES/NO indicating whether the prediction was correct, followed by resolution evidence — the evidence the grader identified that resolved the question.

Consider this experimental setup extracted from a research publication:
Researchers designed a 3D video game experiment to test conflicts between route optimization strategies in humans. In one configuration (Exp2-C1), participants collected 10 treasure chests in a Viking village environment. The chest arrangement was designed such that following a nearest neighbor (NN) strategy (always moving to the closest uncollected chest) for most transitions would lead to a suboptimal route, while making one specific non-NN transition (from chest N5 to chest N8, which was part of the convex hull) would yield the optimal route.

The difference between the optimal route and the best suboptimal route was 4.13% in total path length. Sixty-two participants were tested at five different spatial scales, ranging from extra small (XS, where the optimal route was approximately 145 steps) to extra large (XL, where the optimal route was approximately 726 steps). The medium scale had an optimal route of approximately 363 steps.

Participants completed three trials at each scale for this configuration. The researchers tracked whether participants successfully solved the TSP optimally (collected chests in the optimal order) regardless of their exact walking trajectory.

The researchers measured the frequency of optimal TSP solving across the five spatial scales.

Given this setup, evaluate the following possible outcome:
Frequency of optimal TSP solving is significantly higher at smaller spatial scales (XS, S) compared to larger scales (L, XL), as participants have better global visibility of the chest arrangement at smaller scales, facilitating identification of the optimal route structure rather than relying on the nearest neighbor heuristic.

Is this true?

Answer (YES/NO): NO